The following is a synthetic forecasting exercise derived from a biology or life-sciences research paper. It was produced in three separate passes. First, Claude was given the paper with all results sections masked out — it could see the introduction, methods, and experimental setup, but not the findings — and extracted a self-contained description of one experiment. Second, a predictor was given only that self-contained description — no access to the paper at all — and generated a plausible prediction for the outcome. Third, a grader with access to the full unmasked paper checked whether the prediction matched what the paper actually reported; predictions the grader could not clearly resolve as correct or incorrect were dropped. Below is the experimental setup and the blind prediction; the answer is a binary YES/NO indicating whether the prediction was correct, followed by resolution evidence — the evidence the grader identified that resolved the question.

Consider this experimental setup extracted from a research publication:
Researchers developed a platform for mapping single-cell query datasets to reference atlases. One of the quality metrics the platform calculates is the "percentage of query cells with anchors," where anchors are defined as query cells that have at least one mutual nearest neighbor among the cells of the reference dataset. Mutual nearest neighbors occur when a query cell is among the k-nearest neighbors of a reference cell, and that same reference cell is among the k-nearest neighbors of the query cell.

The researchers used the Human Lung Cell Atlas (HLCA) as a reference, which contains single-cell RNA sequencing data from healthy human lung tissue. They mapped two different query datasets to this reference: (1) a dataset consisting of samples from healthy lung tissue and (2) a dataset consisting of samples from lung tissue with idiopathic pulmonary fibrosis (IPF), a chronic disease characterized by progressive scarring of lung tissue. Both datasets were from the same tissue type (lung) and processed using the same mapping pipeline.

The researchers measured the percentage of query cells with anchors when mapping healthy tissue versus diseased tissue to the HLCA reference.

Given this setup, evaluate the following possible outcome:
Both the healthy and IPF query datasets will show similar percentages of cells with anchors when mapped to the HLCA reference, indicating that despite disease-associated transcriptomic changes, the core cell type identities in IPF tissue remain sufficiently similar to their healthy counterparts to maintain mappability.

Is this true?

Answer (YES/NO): NO